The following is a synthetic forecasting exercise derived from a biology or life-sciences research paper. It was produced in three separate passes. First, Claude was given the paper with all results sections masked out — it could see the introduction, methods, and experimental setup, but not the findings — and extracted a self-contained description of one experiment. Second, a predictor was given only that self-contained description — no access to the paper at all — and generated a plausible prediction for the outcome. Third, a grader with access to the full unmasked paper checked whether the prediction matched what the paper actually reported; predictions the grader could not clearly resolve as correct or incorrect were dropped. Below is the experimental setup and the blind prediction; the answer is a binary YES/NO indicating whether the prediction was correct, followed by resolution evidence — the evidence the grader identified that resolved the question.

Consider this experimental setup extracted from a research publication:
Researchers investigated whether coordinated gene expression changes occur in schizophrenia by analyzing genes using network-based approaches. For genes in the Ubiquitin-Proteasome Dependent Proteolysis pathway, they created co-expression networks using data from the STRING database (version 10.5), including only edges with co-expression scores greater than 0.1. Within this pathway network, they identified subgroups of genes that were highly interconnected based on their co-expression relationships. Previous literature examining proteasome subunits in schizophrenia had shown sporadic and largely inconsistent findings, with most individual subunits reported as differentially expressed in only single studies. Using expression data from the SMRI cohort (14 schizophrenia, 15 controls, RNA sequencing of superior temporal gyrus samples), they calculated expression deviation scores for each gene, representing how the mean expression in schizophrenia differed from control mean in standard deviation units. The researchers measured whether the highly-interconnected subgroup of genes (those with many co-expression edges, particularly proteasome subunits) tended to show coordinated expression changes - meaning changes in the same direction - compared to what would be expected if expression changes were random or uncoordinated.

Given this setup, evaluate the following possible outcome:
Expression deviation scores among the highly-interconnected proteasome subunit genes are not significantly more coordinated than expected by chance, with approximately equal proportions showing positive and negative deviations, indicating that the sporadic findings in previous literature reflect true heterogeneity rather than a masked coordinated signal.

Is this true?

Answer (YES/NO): NO